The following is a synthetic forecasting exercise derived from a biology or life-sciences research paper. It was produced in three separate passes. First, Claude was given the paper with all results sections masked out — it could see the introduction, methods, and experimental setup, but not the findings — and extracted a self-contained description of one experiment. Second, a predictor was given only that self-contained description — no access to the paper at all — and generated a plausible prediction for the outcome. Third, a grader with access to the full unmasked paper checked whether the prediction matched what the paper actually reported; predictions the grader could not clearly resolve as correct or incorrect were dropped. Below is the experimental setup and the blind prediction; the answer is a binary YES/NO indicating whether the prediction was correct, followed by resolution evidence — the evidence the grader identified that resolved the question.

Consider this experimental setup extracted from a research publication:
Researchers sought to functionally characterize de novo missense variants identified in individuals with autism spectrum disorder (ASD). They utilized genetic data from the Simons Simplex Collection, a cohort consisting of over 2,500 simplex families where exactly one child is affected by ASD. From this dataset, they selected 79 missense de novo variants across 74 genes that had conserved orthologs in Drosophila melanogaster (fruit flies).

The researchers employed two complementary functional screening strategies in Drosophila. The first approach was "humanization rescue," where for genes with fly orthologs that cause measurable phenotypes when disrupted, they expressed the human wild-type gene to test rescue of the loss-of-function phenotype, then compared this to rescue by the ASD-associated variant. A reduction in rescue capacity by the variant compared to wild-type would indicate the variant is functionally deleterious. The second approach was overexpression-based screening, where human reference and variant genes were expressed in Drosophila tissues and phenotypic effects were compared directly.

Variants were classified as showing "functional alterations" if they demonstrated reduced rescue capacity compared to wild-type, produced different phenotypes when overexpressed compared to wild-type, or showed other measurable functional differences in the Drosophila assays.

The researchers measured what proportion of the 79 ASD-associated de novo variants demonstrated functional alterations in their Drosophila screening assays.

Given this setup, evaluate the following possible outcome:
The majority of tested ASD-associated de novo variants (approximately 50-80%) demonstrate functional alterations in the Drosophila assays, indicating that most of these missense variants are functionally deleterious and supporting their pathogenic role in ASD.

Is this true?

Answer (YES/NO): NO